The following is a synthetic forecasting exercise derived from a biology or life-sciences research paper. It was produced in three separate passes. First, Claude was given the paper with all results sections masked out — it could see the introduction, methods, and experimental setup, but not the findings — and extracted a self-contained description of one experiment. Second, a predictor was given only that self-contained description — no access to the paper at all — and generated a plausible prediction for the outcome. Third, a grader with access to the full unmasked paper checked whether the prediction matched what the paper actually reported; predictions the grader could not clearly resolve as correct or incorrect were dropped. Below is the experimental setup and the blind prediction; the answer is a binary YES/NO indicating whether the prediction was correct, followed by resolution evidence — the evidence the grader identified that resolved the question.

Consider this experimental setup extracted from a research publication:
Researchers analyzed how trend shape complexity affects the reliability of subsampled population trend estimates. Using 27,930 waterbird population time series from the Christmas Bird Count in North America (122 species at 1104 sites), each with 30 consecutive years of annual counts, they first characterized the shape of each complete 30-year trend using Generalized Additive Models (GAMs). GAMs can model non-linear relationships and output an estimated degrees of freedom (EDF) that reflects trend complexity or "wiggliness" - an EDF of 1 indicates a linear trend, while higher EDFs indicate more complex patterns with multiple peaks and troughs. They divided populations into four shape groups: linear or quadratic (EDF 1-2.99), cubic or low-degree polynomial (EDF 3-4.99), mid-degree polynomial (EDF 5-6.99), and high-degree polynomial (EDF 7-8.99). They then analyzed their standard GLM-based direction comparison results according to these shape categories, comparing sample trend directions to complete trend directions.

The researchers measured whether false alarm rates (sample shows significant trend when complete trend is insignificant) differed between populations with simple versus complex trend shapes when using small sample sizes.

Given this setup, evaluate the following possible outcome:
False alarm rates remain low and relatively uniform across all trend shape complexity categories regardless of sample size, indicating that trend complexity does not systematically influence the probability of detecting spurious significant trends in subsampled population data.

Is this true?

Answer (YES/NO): NO